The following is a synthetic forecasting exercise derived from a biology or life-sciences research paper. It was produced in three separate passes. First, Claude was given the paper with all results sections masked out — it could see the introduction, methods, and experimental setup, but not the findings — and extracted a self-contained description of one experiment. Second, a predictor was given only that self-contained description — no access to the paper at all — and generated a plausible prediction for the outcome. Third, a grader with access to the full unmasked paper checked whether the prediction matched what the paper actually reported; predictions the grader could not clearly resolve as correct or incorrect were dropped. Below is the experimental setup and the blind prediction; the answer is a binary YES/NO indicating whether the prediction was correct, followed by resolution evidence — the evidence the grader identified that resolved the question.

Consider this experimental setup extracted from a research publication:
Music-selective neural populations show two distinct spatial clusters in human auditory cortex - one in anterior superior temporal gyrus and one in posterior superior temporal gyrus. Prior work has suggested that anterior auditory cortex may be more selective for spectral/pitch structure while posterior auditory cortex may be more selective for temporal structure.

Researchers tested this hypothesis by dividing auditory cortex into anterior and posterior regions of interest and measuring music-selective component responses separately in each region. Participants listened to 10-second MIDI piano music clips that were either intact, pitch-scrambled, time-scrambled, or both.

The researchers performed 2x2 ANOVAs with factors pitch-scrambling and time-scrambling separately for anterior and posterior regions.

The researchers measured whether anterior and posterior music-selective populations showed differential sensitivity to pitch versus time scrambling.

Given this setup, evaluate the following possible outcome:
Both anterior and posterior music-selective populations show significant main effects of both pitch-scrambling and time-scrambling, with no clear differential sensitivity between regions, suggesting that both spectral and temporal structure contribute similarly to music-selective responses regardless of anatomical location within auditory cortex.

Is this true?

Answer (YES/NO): YES